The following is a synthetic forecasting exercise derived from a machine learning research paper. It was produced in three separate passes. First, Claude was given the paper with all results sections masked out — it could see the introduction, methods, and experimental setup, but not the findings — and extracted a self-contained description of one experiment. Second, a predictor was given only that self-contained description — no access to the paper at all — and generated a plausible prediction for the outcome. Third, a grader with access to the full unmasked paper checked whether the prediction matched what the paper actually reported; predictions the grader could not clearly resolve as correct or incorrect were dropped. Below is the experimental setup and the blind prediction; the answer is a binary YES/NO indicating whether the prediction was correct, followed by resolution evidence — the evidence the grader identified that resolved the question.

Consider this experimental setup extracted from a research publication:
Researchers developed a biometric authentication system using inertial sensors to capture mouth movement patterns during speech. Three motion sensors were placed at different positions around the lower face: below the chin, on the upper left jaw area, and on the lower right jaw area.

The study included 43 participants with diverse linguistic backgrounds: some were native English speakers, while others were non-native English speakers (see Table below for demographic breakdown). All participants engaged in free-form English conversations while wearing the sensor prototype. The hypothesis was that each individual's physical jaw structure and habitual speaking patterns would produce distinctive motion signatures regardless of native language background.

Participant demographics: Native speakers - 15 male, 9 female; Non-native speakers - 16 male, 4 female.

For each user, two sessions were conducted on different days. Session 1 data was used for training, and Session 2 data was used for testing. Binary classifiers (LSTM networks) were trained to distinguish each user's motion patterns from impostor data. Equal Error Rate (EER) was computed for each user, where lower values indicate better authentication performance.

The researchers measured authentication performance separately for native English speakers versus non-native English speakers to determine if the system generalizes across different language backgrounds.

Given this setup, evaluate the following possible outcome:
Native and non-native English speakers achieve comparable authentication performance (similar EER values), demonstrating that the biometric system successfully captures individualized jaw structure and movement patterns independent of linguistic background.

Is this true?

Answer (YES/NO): NO